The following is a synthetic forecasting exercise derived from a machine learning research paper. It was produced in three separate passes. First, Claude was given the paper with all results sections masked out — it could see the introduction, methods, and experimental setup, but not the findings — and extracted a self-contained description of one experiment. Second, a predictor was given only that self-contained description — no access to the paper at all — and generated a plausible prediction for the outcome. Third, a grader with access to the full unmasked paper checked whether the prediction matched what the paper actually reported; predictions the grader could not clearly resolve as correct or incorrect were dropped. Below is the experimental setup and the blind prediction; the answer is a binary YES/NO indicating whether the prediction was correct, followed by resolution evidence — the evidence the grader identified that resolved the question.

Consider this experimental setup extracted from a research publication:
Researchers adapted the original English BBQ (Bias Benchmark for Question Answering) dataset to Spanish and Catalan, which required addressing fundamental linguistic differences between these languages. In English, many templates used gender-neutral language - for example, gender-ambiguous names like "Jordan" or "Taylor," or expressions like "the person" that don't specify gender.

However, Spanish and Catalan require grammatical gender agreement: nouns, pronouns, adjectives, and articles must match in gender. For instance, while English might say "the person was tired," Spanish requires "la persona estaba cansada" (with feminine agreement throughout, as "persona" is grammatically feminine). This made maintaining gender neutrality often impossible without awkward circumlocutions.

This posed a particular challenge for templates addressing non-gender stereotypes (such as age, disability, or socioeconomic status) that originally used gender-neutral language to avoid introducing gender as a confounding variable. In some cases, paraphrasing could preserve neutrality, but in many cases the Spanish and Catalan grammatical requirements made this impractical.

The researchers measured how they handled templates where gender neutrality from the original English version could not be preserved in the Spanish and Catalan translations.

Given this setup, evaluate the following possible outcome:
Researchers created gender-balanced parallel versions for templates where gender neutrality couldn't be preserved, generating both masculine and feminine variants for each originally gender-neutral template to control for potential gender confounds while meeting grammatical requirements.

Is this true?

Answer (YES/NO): YES